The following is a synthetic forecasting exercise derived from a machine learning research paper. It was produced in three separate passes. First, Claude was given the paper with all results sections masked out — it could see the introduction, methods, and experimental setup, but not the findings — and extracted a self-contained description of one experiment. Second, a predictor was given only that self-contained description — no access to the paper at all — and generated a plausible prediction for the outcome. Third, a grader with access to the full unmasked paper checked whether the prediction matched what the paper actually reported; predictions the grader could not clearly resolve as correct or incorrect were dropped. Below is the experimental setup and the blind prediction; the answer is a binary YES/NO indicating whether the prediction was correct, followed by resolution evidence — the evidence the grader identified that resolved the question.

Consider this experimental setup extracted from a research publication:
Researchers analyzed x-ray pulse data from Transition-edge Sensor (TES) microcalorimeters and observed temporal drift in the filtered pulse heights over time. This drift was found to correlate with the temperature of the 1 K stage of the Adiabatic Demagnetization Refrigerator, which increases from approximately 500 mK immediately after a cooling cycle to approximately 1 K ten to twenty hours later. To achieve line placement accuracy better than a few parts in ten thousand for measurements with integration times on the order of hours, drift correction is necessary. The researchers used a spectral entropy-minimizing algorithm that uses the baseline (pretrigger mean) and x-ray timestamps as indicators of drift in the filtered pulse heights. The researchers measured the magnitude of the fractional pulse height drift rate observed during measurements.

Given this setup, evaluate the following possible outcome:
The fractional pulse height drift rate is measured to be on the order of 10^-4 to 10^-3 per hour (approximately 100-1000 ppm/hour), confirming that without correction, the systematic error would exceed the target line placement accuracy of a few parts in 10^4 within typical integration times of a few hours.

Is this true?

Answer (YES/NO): YES